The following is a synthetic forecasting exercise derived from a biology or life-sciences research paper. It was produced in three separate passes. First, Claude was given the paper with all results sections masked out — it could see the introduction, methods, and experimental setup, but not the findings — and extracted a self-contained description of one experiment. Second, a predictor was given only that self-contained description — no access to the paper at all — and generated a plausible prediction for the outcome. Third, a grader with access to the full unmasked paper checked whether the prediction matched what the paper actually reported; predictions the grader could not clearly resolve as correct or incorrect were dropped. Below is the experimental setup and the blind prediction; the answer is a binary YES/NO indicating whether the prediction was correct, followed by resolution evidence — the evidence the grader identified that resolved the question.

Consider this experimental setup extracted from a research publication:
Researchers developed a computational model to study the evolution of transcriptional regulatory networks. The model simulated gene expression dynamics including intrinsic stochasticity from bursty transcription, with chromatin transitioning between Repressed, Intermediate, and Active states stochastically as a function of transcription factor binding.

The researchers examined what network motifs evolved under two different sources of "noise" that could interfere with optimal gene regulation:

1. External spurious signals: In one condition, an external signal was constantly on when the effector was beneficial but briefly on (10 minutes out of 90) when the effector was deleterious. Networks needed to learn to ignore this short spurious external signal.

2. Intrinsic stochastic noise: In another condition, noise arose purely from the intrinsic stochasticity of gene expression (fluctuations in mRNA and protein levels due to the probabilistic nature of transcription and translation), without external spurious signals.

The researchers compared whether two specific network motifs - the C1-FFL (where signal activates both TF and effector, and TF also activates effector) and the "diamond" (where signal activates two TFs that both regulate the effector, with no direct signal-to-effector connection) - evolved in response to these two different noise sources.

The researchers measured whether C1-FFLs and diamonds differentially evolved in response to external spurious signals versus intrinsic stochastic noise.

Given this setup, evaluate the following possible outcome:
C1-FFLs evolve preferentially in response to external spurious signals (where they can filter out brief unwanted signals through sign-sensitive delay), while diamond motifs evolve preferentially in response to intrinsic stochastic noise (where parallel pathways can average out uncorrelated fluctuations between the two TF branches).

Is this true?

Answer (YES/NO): NO